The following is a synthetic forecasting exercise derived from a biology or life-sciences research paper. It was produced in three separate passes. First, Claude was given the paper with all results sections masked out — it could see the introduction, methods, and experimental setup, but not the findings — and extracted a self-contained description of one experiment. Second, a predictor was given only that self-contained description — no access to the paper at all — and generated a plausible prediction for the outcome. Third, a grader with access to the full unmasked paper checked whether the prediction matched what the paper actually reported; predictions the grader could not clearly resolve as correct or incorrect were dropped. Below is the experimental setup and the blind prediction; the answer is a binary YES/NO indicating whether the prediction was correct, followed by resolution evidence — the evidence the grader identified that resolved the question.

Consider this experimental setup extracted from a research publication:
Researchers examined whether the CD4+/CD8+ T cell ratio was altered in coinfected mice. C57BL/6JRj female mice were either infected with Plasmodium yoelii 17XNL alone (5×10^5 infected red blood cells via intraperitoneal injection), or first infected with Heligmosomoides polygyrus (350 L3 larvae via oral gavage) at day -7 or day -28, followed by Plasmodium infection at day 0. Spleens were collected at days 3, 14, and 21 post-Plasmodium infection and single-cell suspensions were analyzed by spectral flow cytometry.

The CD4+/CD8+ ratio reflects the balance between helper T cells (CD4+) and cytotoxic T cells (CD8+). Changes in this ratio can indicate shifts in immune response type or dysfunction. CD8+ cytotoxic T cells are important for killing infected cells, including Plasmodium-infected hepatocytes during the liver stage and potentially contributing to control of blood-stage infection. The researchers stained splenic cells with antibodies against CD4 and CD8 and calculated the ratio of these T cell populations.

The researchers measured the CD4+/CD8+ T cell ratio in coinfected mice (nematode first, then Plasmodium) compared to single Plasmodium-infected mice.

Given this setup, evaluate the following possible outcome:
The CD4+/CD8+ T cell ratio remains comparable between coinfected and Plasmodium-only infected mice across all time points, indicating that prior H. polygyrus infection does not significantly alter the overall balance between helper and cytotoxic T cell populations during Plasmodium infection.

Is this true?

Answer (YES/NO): NO